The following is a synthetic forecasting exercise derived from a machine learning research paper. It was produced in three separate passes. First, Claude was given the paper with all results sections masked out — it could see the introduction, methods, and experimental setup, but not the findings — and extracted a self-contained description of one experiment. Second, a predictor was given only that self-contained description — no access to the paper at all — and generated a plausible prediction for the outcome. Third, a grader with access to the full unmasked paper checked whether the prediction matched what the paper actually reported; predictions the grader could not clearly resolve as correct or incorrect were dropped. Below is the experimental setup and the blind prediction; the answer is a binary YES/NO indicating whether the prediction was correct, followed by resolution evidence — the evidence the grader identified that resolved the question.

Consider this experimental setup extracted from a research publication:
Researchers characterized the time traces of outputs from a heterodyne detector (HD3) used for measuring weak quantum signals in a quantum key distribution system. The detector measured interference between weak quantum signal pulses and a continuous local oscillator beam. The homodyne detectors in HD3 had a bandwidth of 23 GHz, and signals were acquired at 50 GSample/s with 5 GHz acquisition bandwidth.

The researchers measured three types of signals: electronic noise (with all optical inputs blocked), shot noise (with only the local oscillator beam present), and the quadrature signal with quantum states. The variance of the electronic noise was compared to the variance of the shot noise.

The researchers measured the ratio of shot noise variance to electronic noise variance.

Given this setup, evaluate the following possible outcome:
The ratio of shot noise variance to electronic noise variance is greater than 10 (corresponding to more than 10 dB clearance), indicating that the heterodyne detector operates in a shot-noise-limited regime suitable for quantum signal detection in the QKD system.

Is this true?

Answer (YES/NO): NO